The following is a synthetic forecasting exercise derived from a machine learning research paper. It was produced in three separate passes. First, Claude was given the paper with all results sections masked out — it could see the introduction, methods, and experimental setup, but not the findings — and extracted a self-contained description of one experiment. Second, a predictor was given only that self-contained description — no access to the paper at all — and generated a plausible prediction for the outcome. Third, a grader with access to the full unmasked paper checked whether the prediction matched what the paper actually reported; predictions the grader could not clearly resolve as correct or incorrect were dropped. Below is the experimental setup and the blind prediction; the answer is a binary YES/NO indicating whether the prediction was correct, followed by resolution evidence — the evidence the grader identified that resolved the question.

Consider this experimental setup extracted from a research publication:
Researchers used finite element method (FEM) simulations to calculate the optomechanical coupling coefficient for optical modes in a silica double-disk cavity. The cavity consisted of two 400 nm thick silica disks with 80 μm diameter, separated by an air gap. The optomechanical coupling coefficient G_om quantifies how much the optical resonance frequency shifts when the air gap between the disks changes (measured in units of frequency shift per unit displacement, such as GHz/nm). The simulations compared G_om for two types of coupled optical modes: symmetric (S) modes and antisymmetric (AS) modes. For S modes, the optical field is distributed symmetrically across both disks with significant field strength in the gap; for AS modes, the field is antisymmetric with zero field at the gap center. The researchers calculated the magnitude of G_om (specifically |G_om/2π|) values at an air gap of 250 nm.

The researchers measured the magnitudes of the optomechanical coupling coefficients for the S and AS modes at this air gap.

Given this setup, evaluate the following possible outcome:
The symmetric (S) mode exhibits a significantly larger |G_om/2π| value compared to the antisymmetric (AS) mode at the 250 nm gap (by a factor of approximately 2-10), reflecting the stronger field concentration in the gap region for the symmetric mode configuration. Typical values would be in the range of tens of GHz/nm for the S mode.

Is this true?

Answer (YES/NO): NO